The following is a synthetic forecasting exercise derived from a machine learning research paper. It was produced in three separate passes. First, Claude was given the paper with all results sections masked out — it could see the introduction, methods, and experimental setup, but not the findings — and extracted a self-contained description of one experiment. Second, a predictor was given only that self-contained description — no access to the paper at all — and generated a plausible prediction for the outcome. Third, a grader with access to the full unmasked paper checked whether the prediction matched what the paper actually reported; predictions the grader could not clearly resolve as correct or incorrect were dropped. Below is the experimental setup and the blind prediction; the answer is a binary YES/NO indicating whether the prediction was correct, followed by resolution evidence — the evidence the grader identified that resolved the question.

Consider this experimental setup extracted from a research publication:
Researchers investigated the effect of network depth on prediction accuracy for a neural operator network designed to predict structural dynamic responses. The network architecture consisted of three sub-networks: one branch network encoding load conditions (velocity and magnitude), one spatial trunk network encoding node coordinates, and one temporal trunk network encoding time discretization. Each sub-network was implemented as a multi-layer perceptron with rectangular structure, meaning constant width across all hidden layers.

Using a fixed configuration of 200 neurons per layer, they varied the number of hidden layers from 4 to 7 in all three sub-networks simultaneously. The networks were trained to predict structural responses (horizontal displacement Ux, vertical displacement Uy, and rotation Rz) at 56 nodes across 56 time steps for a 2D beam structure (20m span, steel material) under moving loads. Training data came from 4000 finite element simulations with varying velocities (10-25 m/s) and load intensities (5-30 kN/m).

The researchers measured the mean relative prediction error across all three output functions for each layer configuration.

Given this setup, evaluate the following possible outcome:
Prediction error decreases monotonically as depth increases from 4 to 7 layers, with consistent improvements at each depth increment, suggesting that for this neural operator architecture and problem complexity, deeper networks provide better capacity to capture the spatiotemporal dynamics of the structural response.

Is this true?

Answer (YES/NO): NO